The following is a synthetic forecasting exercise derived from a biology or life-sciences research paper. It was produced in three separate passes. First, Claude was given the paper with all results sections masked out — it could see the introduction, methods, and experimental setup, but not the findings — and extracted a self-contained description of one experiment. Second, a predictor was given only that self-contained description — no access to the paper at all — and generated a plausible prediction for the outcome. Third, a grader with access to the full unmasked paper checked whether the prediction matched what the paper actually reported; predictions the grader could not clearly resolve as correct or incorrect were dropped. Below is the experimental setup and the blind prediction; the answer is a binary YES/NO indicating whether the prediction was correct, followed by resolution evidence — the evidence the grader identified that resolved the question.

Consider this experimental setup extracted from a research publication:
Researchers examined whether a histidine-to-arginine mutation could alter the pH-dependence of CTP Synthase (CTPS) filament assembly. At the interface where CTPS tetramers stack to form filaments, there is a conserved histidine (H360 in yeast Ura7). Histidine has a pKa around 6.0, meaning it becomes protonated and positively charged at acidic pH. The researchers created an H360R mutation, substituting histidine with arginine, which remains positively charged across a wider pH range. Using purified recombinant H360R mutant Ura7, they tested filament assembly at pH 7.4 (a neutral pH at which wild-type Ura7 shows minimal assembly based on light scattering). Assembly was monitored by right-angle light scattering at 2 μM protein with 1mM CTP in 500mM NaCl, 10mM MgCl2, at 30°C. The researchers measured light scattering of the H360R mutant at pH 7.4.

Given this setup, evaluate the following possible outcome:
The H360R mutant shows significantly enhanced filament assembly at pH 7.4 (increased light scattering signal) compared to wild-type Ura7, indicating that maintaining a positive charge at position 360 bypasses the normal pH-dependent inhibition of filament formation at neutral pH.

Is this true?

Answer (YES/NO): YES